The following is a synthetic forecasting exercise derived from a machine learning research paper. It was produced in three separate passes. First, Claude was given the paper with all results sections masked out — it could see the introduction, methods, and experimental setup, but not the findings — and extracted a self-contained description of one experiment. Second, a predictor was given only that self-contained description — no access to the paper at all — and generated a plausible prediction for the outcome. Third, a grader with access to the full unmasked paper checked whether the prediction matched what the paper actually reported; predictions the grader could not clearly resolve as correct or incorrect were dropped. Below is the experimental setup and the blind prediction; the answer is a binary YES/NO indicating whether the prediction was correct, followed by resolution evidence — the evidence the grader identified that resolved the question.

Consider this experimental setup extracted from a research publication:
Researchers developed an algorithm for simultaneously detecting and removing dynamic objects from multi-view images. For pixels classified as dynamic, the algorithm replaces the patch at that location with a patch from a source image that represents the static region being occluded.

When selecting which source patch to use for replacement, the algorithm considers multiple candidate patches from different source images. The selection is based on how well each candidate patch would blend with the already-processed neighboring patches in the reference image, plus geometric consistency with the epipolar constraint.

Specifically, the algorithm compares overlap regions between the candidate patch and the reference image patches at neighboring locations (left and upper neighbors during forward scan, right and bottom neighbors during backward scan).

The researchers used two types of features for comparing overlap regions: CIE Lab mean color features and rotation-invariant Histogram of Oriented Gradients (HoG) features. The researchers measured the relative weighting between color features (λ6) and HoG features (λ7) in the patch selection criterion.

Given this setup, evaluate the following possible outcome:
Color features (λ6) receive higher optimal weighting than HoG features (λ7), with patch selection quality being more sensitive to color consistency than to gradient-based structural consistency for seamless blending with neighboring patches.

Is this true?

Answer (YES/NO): NO